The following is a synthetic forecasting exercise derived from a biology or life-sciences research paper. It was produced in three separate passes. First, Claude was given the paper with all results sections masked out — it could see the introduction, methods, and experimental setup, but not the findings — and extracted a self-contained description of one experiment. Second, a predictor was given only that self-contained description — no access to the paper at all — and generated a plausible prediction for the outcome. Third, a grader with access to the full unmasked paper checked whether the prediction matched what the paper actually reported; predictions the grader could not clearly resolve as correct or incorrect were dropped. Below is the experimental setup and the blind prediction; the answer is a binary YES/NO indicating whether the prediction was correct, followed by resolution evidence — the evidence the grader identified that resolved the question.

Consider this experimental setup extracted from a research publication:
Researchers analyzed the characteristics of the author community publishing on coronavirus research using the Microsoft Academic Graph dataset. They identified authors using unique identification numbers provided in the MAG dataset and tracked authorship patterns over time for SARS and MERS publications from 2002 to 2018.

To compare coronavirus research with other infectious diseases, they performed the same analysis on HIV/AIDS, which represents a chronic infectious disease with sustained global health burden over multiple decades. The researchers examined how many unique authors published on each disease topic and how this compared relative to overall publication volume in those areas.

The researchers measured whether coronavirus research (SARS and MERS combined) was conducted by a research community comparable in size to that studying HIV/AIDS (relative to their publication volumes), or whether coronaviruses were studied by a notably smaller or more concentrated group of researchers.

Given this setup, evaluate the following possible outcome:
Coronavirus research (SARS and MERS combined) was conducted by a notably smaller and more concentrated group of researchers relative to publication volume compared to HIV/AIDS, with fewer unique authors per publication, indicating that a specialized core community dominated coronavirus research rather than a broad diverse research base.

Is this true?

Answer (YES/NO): NO